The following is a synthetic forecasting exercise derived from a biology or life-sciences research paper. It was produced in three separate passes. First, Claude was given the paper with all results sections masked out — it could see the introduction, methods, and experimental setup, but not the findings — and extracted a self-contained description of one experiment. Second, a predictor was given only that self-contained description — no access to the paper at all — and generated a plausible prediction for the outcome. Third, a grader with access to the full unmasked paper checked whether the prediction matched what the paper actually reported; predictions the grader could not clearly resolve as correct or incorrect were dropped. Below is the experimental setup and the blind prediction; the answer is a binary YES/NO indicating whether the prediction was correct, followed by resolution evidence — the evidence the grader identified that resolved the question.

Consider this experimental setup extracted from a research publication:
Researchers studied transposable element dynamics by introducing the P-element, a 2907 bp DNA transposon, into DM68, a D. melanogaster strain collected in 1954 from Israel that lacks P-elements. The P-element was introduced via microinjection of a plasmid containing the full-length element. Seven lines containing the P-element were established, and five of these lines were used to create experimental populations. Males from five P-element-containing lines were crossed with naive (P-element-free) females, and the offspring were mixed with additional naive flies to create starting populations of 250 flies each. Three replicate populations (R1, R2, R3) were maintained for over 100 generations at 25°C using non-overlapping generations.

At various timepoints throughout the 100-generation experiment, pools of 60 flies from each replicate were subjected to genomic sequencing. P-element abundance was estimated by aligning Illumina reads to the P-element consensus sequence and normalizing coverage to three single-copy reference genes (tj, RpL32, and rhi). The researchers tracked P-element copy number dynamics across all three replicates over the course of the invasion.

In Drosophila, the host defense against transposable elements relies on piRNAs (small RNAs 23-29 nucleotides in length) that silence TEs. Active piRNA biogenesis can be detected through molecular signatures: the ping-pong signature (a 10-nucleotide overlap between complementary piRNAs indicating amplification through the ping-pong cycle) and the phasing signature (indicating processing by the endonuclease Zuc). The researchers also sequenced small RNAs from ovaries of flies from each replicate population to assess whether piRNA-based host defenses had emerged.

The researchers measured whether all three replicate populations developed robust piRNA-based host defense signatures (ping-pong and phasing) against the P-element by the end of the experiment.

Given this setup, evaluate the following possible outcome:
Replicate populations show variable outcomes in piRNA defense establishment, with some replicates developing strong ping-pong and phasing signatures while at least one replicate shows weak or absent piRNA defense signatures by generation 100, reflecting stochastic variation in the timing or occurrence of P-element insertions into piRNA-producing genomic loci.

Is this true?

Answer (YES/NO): YES